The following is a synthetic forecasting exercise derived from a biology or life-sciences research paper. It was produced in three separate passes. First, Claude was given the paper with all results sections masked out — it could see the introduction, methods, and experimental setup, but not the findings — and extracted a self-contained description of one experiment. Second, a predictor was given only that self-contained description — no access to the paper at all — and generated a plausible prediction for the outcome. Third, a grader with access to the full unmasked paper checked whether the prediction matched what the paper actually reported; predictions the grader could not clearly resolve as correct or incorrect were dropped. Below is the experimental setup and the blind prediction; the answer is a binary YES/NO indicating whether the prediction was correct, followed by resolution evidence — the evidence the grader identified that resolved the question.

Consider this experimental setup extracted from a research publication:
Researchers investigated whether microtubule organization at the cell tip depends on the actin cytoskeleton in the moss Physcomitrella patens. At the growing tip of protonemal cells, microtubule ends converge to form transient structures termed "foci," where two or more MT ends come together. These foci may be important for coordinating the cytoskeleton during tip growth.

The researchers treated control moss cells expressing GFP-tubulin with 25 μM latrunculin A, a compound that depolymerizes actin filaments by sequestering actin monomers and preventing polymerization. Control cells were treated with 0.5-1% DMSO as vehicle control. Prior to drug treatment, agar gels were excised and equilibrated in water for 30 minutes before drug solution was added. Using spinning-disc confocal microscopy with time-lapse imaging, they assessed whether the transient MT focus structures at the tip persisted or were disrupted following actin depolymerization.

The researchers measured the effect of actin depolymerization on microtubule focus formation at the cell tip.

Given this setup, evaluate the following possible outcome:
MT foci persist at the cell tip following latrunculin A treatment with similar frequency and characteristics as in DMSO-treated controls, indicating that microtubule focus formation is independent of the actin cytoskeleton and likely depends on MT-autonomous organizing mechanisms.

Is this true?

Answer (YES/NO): NO